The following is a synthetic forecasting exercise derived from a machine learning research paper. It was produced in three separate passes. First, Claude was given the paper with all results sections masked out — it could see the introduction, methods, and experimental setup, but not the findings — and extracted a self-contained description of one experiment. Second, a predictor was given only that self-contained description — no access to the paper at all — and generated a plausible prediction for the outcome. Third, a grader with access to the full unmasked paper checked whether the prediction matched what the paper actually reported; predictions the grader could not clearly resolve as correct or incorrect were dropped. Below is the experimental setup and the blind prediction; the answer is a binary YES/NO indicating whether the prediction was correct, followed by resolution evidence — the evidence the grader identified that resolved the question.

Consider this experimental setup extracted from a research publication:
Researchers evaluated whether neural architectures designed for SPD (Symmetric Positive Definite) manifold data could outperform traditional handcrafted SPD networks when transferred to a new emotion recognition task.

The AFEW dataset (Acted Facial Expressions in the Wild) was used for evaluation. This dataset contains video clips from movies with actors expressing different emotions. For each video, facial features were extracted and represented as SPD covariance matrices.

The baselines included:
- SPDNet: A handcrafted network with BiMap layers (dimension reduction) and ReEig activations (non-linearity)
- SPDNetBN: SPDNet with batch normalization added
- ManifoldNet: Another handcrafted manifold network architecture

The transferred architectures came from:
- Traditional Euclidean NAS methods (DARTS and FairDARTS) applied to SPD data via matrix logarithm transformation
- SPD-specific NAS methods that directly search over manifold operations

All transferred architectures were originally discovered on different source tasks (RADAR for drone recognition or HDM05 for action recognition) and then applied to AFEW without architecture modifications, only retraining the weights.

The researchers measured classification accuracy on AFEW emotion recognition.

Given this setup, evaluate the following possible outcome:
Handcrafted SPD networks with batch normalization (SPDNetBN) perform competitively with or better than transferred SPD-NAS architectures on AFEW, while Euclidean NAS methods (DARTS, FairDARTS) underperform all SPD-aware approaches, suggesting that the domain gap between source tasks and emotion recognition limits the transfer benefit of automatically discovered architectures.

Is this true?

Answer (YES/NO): NO